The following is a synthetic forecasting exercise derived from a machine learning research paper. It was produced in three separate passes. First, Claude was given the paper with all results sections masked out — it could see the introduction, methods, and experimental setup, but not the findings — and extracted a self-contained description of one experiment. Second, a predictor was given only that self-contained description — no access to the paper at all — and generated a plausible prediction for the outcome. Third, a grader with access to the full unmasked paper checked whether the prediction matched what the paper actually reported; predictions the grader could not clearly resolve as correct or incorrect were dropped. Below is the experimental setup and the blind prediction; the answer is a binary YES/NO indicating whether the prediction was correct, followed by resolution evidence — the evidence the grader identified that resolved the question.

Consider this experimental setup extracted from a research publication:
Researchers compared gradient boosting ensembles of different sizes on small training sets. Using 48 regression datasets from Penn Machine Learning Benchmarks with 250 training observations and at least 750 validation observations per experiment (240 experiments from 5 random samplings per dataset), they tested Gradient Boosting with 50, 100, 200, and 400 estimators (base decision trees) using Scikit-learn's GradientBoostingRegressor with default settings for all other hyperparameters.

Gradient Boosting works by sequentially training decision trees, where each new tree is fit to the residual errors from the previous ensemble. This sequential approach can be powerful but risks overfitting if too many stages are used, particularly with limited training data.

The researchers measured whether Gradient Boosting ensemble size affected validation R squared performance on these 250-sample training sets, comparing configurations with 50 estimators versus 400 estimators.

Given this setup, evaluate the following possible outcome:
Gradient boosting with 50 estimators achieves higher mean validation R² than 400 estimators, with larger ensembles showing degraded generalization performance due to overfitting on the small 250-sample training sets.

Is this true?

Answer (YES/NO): NO